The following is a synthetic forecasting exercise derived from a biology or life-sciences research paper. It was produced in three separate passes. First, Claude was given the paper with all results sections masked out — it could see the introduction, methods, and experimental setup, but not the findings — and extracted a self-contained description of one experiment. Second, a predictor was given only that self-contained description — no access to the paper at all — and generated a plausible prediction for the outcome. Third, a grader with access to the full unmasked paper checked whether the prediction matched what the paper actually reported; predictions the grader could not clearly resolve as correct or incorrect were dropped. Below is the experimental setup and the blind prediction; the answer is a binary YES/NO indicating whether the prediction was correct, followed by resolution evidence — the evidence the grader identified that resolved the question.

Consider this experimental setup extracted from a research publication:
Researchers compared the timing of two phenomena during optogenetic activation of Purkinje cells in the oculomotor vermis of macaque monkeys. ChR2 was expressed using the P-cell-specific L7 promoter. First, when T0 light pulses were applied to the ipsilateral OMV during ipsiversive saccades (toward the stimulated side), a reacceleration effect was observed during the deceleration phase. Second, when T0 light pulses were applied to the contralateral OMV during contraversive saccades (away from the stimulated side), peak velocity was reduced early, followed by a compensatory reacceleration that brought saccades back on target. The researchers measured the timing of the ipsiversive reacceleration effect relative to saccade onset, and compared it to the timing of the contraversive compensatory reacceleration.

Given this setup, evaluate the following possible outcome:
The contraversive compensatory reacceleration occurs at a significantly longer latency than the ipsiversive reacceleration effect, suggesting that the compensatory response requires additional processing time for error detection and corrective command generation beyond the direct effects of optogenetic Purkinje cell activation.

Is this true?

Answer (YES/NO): NO